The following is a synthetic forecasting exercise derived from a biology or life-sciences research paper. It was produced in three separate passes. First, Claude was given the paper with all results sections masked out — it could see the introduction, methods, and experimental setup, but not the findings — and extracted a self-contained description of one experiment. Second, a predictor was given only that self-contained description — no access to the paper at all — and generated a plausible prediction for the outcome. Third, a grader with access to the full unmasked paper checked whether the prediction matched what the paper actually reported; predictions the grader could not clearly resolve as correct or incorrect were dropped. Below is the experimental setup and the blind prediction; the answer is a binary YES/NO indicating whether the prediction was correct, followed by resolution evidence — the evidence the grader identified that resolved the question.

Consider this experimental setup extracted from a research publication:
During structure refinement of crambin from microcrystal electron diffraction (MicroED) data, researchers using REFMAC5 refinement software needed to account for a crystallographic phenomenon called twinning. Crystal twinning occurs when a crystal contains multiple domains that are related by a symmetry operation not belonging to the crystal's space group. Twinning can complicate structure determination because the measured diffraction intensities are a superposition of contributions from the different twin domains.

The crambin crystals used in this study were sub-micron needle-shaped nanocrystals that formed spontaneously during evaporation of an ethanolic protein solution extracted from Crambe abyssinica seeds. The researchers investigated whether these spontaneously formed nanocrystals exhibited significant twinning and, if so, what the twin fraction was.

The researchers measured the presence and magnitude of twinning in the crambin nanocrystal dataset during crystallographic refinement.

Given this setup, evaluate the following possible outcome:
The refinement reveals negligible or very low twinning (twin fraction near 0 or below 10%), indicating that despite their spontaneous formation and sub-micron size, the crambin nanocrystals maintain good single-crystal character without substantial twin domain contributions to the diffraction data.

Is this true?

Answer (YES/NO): NO